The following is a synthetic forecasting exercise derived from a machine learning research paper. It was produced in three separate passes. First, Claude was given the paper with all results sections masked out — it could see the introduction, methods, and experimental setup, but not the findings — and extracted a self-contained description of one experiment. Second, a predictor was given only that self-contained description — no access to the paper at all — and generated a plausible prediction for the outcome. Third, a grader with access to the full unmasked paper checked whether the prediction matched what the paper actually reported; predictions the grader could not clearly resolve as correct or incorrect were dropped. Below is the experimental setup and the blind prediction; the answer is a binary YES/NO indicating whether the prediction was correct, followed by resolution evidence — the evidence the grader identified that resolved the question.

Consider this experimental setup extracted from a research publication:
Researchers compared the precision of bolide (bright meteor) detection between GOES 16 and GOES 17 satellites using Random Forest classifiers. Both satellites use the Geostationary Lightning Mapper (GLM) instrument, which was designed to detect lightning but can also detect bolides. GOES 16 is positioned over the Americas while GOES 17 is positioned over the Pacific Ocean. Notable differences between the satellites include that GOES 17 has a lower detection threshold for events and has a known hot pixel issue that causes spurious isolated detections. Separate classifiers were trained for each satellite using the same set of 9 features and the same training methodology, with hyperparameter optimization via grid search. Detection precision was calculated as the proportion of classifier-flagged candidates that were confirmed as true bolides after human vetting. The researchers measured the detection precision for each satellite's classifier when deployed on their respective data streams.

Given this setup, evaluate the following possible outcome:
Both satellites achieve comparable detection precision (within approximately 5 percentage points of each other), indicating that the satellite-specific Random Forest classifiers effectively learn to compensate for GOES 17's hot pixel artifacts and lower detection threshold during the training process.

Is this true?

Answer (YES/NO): NO